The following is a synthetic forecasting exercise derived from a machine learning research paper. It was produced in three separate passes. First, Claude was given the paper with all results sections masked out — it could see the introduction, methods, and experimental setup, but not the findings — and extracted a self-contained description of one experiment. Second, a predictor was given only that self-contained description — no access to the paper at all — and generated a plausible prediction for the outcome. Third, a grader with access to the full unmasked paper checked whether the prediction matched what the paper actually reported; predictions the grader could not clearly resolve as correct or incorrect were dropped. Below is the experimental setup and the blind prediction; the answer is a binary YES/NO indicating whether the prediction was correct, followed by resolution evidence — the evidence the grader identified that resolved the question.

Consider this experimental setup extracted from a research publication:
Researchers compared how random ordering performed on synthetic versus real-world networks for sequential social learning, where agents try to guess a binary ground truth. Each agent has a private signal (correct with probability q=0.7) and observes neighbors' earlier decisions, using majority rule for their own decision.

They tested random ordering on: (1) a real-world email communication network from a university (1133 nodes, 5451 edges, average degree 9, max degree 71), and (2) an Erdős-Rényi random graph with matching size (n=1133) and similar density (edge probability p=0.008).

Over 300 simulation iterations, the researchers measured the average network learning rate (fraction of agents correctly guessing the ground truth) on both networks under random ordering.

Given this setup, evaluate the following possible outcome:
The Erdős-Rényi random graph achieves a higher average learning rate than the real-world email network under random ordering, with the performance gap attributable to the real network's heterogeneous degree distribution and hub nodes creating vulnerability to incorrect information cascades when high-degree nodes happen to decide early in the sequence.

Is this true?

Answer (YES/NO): NO